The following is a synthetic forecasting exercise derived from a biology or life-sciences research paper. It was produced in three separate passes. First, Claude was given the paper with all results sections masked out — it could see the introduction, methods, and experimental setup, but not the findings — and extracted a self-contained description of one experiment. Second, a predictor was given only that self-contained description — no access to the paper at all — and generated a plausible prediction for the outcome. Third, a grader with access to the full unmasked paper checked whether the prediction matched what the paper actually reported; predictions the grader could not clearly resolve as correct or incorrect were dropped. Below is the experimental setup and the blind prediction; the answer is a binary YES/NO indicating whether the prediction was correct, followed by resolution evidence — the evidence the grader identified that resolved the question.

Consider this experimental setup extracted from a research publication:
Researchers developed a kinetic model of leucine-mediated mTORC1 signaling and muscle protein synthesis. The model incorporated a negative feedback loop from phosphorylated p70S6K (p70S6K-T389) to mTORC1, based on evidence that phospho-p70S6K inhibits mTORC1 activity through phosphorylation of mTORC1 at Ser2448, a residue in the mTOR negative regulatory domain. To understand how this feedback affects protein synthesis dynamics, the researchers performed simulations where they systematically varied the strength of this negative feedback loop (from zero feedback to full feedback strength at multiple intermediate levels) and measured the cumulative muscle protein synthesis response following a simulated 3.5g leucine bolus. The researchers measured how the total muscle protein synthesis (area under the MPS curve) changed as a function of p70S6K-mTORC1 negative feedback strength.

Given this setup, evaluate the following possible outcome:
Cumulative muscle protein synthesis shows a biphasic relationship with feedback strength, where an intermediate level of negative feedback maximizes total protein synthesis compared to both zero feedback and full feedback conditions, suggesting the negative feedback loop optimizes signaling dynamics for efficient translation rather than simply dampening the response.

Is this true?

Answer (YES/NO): NO